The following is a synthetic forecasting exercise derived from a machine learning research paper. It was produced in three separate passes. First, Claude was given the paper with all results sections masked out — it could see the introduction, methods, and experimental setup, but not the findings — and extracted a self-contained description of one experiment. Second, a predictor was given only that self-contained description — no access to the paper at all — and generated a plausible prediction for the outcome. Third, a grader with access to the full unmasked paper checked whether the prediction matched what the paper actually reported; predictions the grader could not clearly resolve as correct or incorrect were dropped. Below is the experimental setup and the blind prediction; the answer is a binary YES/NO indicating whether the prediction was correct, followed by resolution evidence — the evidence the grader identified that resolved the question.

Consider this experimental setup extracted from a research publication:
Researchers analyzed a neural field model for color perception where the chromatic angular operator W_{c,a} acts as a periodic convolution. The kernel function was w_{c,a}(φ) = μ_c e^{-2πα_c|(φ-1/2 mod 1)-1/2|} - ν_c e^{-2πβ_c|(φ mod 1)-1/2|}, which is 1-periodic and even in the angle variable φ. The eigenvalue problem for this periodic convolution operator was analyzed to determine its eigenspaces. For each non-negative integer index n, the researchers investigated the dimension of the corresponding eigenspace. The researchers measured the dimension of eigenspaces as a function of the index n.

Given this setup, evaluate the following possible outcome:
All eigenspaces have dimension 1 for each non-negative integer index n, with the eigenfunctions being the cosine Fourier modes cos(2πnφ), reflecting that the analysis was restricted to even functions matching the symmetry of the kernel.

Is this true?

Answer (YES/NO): NO